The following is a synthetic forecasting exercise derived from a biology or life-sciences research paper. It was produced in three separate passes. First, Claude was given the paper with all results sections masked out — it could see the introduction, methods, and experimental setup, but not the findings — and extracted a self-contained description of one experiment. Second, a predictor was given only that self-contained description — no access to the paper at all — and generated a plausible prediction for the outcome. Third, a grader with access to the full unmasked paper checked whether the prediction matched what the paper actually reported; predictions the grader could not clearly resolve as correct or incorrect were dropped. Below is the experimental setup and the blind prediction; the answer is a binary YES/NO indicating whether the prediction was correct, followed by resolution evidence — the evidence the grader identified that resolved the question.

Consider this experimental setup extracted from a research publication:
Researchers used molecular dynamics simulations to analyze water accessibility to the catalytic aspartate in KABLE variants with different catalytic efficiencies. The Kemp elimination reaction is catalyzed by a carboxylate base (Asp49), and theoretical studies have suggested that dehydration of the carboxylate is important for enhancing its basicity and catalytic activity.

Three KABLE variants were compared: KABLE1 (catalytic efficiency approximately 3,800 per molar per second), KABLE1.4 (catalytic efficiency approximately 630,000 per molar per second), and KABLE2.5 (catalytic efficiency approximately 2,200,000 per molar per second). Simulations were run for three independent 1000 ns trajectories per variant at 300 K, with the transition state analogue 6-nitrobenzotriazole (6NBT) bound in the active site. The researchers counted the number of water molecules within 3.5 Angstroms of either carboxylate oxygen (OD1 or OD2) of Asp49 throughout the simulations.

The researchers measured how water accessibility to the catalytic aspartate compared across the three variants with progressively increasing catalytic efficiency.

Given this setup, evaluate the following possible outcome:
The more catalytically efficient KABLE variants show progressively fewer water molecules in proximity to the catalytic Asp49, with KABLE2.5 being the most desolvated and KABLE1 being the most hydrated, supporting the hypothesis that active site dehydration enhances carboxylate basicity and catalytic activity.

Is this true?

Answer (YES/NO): YES